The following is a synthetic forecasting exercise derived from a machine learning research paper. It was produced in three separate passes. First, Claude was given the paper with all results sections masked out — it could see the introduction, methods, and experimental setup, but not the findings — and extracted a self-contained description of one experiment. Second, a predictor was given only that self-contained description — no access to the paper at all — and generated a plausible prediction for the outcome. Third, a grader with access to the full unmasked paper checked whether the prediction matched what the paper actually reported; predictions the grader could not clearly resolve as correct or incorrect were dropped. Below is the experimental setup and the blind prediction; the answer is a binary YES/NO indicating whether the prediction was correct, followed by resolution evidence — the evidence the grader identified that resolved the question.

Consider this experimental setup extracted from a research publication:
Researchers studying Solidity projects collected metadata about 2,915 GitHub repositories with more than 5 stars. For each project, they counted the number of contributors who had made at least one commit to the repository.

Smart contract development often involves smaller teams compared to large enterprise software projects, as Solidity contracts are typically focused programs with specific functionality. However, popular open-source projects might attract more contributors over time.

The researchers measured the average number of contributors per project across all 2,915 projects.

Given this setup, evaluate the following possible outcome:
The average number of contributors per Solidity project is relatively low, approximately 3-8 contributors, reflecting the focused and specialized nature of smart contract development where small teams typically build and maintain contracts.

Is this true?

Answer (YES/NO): YES